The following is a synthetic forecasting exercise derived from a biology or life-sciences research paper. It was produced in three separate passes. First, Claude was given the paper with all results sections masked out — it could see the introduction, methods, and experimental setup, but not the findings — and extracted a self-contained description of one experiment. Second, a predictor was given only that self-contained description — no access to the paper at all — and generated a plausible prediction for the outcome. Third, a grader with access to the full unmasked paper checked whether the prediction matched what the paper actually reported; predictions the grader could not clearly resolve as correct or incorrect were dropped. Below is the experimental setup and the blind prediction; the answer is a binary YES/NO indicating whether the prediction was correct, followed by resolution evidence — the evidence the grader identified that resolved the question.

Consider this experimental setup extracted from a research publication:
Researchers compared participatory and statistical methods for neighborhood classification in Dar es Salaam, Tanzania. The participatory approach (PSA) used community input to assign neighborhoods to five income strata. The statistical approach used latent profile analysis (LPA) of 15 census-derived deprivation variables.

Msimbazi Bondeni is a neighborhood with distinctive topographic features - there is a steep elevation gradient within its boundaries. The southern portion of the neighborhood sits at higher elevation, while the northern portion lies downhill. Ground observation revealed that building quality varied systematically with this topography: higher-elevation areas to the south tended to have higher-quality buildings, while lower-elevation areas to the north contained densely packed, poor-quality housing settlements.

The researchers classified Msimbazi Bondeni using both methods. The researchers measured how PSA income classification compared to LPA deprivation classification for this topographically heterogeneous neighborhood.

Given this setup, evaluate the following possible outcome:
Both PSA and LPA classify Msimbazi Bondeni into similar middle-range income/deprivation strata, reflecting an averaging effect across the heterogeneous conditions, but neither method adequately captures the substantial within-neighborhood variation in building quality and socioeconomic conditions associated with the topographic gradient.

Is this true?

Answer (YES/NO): NO